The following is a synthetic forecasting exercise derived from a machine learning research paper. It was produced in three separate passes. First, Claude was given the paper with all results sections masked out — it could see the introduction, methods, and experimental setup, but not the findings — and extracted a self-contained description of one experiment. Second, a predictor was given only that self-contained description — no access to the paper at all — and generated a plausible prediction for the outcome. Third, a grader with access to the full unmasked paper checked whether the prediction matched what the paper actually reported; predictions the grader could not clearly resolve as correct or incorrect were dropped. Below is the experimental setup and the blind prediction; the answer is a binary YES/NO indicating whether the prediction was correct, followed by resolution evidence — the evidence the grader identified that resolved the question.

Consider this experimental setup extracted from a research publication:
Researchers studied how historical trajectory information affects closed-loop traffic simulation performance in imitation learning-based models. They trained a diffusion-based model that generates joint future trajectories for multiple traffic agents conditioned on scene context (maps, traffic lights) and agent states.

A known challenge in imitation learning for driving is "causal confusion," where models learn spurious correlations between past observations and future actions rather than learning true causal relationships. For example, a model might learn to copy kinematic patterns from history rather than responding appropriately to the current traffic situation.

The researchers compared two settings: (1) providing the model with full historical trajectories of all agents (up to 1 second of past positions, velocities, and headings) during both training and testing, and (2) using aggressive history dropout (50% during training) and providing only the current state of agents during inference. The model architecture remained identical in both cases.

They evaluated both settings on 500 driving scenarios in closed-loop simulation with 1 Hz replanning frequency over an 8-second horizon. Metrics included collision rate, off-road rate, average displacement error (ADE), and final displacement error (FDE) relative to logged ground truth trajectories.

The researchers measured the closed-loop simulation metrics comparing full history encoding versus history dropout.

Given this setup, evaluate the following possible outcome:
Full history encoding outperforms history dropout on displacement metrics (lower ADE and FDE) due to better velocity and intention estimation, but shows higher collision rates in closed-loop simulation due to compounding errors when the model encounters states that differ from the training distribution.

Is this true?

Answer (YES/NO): NO